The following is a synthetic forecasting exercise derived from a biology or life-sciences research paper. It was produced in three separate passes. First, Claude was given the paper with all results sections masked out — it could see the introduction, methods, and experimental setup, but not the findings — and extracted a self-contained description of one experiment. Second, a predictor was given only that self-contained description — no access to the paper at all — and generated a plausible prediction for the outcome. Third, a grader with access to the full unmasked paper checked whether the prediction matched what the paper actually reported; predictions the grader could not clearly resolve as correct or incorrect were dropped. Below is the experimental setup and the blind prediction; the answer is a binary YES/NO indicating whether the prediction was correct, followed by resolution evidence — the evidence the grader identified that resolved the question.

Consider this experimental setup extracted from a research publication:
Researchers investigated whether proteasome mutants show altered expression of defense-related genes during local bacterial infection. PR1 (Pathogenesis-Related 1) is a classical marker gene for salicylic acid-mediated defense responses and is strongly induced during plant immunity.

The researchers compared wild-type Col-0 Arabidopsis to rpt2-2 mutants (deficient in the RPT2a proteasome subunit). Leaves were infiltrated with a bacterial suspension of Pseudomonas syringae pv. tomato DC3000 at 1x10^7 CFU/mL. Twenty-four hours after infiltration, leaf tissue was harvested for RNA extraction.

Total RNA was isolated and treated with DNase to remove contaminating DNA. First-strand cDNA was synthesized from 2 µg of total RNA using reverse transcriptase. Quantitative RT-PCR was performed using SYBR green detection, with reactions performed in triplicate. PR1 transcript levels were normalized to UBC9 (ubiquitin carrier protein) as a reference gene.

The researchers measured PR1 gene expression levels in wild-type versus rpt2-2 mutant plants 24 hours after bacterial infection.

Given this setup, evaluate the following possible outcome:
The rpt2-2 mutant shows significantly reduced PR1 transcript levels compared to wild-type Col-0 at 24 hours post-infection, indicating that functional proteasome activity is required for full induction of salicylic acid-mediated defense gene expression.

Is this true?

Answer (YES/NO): YES